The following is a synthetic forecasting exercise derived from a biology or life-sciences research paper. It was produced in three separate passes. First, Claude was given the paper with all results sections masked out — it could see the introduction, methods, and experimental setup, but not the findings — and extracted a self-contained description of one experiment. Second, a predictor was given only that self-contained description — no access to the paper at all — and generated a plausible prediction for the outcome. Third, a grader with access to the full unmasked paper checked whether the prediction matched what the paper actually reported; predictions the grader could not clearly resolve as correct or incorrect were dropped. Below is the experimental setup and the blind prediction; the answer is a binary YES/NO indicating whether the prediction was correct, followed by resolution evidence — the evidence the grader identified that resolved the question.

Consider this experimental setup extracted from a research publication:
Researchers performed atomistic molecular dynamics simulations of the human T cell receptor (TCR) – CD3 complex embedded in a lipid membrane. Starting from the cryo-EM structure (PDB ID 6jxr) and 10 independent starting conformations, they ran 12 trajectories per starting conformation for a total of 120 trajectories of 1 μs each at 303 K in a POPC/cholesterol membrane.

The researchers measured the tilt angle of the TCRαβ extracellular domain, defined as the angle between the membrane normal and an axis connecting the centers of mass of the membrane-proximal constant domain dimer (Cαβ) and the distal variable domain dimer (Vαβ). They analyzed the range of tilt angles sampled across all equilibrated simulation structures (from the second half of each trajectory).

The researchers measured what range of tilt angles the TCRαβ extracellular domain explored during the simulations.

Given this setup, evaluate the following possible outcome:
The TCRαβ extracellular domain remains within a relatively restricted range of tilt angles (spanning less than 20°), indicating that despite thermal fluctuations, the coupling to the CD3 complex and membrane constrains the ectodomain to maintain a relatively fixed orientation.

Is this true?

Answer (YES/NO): NO